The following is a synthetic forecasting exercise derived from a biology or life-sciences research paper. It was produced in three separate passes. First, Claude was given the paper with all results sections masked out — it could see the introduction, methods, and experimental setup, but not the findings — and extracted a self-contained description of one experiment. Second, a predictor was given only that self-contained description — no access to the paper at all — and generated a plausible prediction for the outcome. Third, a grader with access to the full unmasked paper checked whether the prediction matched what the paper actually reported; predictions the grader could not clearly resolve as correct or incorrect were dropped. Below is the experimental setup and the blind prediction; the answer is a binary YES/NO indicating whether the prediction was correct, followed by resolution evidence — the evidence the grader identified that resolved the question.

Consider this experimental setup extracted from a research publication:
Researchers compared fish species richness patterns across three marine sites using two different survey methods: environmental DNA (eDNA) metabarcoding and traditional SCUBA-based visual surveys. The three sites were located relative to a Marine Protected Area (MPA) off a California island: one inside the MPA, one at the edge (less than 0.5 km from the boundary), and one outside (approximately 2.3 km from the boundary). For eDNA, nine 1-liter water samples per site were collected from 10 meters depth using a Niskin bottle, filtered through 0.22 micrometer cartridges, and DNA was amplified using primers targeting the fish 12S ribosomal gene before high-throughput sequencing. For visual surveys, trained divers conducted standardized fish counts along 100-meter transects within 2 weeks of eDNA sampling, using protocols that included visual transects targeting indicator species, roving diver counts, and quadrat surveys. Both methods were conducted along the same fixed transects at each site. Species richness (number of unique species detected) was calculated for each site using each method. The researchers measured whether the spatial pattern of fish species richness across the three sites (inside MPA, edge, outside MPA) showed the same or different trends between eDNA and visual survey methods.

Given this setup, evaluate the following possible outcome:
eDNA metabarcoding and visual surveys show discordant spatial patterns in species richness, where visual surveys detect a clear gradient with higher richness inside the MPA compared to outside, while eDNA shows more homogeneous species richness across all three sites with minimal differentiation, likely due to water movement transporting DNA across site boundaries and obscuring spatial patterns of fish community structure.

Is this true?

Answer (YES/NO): NO